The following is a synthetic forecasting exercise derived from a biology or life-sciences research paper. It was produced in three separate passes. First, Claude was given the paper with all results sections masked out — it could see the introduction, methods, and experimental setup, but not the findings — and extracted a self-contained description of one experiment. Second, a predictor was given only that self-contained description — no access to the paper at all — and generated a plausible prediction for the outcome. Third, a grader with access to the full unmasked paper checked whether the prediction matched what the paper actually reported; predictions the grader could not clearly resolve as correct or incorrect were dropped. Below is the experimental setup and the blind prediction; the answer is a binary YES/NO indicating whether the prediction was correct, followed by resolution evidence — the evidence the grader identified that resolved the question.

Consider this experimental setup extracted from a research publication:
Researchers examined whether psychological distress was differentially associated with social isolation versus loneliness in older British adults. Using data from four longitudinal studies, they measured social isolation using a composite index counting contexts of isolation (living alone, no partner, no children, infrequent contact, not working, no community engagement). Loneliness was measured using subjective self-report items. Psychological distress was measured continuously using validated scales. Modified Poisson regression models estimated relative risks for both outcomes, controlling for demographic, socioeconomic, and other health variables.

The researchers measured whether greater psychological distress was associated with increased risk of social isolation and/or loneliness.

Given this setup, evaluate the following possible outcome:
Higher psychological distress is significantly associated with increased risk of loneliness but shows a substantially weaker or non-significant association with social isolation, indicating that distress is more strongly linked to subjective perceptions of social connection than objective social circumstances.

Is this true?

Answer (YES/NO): YES